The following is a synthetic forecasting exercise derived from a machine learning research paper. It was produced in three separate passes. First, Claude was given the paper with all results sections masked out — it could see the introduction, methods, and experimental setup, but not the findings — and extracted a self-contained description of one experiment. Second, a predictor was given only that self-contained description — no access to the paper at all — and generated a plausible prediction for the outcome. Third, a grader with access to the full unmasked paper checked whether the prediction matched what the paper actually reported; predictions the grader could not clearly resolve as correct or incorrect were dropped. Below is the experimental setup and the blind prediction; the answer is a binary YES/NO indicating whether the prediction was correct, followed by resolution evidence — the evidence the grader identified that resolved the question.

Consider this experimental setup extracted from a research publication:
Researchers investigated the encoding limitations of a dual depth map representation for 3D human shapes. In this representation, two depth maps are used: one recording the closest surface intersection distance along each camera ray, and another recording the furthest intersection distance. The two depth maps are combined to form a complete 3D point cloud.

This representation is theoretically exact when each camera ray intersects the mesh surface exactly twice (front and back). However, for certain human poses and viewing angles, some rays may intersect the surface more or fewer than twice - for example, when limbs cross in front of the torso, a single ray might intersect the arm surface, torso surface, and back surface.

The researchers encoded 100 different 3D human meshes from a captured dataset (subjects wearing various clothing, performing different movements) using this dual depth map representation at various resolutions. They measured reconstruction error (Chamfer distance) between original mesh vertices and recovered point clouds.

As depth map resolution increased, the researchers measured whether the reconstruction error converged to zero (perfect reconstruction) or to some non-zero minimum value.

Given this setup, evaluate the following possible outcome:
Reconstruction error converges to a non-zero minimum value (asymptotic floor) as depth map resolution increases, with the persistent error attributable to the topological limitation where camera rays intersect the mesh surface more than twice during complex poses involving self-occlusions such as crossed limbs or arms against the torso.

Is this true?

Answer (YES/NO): YES